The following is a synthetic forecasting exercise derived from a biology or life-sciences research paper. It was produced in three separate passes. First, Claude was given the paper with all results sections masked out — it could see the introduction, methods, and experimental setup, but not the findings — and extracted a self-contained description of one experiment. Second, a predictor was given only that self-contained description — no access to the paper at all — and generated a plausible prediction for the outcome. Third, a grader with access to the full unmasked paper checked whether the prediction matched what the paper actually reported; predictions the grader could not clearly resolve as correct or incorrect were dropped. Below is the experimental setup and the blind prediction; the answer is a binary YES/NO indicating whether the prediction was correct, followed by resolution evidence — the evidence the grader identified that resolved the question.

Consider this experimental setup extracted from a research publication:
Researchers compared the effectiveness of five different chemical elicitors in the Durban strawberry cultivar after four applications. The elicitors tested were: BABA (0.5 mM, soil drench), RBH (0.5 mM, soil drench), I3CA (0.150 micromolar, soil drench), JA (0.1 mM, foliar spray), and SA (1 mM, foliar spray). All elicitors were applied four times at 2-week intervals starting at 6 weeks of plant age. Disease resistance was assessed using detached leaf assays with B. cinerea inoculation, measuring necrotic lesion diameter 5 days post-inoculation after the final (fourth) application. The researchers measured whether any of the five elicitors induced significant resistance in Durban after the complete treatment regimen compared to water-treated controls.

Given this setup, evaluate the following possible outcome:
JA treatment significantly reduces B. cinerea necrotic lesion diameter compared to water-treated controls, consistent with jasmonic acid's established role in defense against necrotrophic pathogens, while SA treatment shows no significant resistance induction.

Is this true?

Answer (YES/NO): NO